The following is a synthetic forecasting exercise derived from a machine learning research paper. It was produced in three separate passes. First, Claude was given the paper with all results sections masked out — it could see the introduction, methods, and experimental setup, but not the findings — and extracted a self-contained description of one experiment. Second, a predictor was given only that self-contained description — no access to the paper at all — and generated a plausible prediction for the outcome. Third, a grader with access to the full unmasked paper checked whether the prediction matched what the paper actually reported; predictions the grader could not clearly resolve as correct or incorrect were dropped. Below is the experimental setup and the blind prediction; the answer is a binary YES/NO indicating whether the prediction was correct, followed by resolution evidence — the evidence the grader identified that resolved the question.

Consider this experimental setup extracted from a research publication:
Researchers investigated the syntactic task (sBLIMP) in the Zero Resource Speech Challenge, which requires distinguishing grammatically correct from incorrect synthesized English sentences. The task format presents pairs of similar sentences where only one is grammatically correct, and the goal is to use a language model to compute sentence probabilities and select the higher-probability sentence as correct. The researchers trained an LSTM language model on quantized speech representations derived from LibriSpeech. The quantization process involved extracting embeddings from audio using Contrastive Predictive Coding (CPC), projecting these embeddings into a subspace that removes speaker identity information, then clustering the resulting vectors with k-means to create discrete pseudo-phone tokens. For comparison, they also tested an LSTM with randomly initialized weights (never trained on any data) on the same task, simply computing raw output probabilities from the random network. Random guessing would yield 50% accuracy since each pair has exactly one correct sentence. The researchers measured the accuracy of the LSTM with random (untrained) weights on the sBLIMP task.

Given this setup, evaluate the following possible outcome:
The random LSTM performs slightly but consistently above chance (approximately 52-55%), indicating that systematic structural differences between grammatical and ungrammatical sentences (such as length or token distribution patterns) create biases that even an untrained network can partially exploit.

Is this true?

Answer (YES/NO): YES